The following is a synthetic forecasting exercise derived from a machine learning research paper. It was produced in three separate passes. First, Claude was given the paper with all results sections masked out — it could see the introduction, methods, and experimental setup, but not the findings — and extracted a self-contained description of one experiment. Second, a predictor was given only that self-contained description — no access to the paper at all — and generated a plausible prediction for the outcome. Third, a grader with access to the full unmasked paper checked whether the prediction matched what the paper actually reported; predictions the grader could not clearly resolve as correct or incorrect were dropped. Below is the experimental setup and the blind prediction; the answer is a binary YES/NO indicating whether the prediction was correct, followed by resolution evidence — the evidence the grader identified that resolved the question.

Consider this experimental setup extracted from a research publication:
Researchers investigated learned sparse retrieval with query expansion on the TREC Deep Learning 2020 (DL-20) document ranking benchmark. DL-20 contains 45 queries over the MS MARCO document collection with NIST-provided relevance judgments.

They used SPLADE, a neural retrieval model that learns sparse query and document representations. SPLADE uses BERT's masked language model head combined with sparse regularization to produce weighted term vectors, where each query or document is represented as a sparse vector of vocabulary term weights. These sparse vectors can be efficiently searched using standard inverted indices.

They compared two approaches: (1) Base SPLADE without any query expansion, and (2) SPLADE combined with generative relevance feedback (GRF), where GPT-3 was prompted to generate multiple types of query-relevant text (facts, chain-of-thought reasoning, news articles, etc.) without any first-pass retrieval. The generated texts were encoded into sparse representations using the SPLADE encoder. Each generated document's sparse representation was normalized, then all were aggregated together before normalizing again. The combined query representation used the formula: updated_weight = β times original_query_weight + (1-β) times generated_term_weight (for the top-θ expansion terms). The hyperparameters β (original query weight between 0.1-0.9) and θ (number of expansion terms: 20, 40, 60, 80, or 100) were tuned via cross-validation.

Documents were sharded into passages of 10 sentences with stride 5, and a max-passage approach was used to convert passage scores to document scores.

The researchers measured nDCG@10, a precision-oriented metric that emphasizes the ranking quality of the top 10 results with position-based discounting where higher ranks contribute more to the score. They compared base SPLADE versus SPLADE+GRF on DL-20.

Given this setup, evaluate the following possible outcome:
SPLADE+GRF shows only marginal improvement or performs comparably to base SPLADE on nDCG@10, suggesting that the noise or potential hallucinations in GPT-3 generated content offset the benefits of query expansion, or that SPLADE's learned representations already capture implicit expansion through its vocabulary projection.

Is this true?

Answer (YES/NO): YES